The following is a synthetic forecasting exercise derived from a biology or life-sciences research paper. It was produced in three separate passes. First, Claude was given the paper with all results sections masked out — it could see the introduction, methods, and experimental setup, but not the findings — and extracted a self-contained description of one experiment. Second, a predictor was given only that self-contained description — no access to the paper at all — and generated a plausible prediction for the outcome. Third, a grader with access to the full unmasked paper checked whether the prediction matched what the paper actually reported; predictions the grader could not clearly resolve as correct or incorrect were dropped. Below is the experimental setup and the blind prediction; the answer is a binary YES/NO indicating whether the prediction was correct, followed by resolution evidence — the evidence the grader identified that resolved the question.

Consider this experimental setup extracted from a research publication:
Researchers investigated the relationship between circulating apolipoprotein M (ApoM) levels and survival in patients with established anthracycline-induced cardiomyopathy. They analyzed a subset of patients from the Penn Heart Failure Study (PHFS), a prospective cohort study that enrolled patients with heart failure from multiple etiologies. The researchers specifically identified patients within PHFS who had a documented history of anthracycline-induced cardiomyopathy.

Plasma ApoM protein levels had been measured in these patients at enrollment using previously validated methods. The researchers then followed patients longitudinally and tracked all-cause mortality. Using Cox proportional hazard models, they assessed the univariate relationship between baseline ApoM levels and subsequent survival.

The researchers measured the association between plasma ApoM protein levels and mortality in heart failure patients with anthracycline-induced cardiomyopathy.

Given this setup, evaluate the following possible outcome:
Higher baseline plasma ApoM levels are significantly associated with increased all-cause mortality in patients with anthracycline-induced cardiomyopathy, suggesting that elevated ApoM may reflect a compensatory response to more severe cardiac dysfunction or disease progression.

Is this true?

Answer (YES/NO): NO